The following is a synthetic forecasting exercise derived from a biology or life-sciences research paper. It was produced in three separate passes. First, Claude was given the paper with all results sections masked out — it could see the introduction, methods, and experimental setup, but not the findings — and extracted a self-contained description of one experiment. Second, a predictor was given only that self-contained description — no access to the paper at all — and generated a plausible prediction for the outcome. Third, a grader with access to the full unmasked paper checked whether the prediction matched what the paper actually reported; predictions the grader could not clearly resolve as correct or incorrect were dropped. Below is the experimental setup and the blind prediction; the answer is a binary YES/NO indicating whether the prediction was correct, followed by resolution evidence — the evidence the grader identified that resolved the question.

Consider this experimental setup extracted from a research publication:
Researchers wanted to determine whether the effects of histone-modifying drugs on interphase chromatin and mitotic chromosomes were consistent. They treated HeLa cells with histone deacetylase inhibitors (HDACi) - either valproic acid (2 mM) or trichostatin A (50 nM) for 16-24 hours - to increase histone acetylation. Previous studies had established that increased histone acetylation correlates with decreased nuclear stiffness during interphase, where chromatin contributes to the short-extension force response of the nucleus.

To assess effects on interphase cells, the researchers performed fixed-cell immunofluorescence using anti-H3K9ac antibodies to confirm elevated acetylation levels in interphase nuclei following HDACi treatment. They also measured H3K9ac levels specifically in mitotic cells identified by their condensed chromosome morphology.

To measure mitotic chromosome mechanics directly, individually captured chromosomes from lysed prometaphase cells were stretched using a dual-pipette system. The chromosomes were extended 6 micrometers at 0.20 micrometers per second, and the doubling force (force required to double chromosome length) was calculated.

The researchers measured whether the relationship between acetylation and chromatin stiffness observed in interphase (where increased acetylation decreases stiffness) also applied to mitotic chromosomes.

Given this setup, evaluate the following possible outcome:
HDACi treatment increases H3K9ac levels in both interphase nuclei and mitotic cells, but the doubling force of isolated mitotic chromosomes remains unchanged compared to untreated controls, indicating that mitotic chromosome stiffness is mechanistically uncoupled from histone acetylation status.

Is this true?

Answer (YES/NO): YES